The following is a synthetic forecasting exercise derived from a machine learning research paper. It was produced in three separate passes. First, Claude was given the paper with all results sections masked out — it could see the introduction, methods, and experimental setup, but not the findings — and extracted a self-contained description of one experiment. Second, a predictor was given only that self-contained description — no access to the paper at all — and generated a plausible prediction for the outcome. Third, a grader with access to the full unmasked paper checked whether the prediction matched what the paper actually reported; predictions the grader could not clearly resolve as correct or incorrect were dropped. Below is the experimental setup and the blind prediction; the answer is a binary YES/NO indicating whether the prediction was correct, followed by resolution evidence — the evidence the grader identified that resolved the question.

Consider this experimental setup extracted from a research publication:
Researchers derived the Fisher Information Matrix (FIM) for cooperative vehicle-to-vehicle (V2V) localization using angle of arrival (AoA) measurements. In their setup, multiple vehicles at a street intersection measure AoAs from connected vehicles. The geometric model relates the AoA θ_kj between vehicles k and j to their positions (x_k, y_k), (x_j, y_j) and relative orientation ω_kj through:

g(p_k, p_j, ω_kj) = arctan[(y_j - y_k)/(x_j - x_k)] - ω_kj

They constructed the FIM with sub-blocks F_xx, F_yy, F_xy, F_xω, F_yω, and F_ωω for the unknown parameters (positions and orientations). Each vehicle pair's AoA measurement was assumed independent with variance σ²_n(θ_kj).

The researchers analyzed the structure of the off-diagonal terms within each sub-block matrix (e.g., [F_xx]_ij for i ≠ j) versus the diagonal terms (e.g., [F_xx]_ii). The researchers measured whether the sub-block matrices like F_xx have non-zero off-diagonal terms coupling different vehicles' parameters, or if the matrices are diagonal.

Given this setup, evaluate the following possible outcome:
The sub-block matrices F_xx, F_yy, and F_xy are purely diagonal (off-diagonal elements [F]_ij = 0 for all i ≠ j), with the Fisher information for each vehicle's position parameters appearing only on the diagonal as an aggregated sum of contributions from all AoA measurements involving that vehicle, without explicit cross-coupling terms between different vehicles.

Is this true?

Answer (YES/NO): YES